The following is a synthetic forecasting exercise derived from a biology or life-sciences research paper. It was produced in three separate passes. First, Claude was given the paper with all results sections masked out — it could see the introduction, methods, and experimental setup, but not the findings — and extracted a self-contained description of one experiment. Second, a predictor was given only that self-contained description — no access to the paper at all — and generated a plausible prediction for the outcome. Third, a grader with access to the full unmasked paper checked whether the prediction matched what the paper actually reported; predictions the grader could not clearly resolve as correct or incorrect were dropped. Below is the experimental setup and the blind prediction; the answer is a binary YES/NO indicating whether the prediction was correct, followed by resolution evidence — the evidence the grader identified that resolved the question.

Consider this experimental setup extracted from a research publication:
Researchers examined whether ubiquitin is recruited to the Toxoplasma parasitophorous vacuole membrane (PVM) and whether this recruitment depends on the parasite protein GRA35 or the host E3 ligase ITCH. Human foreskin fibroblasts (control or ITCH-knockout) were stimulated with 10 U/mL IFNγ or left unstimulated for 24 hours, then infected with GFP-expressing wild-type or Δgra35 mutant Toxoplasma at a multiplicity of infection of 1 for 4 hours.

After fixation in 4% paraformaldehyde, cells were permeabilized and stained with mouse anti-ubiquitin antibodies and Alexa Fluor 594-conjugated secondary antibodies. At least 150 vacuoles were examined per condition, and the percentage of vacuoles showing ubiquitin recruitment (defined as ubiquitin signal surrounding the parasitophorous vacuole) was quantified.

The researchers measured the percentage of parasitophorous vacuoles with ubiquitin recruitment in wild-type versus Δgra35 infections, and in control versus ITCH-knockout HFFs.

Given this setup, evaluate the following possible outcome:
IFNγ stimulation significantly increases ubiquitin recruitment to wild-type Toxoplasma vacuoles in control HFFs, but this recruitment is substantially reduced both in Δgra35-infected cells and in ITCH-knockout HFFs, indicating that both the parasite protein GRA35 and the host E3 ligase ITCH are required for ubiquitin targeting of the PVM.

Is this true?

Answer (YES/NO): NO